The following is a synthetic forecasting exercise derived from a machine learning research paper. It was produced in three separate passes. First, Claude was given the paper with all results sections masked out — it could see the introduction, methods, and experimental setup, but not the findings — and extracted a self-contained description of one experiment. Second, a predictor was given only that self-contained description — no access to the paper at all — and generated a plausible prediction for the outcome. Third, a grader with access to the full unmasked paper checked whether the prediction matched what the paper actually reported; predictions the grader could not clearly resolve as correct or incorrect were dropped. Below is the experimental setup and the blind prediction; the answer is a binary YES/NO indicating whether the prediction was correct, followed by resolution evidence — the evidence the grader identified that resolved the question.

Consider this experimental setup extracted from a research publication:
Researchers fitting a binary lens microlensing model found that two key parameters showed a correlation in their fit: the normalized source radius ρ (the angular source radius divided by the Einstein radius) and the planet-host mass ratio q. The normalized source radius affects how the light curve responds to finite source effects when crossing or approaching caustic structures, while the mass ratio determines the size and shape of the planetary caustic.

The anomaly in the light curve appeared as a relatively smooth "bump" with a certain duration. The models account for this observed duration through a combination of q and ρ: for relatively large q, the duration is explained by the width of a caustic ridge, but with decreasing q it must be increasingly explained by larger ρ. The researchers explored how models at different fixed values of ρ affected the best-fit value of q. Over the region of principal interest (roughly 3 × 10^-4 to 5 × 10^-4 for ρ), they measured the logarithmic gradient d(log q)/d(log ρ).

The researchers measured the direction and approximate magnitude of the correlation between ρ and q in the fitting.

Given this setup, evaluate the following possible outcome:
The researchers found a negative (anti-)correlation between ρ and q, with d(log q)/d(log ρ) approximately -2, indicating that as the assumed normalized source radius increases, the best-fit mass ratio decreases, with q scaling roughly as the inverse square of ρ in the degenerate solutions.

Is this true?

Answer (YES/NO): NO